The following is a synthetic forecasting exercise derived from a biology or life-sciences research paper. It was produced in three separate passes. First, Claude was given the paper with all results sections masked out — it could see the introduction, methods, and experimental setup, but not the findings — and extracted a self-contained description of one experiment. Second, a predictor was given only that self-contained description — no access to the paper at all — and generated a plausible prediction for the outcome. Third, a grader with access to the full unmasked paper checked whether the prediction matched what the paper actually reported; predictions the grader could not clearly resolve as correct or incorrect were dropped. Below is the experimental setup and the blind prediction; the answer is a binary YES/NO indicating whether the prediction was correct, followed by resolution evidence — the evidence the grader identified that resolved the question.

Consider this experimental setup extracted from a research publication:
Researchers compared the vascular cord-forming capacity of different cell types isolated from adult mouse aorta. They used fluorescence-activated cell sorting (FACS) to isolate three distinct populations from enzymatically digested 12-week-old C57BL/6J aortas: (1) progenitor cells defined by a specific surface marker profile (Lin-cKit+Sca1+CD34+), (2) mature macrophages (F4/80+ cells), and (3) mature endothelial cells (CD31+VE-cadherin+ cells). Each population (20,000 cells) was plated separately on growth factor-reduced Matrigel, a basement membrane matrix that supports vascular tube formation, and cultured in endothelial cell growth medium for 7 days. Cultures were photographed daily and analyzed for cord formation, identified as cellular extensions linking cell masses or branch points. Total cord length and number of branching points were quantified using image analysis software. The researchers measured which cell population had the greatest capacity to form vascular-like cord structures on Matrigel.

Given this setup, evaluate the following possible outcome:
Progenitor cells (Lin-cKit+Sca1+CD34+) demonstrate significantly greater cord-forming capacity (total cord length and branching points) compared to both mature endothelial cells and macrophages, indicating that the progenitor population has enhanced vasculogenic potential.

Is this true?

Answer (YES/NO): NO